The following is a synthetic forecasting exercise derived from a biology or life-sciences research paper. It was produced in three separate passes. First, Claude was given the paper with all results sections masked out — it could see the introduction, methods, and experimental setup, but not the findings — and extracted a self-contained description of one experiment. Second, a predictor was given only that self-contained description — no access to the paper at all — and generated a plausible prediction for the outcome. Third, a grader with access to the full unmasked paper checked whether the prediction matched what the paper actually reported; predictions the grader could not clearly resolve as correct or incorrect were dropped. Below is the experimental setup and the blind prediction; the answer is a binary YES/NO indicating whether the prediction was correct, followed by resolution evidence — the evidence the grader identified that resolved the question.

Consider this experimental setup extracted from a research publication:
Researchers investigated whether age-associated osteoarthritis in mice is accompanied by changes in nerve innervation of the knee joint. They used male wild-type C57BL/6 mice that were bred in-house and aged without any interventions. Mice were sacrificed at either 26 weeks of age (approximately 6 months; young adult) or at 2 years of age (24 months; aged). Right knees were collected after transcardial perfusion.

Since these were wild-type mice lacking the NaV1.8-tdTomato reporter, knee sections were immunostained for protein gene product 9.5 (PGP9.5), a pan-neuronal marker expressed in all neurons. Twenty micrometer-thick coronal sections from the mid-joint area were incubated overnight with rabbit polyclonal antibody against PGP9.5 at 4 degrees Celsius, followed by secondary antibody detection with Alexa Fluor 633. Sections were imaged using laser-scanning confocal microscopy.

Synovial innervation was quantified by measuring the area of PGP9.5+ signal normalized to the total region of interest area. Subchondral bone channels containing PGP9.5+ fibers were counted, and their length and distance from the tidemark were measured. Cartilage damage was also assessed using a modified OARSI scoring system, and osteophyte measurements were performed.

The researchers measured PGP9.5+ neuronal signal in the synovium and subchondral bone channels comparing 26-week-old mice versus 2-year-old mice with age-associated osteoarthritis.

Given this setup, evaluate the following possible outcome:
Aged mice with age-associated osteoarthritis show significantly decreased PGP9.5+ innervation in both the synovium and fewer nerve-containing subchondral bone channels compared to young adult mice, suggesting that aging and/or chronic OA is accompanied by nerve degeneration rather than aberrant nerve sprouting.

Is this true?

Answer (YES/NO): NO